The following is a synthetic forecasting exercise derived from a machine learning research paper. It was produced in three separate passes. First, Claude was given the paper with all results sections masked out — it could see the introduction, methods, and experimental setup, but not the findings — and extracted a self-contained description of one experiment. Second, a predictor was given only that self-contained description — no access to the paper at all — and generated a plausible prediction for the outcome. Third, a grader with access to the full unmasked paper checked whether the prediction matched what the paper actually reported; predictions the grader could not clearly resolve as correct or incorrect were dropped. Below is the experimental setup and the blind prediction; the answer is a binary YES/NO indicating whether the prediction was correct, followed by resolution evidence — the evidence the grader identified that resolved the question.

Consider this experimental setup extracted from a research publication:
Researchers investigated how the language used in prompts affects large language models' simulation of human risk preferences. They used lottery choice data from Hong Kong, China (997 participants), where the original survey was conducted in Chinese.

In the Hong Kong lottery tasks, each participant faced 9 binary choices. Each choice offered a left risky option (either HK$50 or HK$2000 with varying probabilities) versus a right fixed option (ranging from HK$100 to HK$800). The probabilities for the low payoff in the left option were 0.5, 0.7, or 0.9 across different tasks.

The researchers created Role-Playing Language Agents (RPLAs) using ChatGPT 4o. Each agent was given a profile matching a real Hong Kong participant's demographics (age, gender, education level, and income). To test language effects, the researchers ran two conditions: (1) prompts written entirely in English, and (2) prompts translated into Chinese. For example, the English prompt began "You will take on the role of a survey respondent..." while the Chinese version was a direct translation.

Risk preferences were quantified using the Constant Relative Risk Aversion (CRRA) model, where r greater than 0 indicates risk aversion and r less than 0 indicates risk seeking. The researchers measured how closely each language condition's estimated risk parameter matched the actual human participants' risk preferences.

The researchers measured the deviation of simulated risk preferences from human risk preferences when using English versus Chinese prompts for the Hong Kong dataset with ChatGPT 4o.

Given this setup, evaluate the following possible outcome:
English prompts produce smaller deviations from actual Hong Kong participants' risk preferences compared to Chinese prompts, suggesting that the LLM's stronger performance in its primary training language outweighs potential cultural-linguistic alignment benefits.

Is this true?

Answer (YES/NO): YES